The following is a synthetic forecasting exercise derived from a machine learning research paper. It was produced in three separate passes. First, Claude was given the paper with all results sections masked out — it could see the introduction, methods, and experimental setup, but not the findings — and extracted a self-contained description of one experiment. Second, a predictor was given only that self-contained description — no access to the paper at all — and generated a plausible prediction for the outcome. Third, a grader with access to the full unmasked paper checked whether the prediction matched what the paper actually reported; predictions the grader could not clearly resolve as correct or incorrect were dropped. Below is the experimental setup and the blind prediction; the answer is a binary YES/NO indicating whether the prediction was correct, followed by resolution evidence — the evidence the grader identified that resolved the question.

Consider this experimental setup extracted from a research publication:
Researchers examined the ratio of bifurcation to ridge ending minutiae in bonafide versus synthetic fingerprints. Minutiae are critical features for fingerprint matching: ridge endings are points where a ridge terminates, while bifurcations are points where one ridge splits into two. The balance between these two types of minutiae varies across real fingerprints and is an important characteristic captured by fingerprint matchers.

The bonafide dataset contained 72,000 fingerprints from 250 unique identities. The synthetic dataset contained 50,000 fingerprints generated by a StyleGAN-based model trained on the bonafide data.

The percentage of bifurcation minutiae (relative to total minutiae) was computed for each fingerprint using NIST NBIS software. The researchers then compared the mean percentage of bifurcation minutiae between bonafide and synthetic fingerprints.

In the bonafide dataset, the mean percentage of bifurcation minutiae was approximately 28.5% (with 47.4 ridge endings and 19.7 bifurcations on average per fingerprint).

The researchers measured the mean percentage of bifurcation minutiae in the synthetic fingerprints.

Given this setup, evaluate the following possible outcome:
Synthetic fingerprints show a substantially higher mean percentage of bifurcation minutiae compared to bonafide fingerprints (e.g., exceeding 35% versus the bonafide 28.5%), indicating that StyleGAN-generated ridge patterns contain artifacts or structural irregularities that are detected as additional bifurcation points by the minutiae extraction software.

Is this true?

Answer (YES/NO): NO